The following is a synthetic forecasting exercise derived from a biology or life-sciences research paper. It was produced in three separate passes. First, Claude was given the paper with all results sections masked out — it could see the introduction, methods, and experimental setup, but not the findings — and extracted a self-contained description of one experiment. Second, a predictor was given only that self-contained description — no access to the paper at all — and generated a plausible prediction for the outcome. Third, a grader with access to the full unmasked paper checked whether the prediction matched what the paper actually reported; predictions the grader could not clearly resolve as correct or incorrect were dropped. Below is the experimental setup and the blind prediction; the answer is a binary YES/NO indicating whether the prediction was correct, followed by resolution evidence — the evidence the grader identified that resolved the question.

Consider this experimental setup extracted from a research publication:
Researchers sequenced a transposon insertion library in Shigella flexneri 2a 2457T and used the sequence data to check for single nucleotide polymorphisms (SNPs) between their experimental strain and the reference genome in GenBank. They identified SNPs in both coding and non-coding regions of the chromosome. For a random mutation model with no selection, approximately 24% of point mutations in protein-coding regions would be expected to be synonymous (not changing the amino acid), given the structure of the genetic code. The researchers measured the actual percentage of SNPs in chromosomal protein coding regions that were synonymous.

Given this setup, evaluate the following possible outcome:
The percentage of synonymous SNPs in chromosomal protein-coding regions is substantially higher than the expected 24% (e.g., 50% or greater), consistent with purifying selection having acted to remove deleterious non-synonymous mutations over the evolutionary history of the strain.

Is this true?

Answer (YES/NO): YES